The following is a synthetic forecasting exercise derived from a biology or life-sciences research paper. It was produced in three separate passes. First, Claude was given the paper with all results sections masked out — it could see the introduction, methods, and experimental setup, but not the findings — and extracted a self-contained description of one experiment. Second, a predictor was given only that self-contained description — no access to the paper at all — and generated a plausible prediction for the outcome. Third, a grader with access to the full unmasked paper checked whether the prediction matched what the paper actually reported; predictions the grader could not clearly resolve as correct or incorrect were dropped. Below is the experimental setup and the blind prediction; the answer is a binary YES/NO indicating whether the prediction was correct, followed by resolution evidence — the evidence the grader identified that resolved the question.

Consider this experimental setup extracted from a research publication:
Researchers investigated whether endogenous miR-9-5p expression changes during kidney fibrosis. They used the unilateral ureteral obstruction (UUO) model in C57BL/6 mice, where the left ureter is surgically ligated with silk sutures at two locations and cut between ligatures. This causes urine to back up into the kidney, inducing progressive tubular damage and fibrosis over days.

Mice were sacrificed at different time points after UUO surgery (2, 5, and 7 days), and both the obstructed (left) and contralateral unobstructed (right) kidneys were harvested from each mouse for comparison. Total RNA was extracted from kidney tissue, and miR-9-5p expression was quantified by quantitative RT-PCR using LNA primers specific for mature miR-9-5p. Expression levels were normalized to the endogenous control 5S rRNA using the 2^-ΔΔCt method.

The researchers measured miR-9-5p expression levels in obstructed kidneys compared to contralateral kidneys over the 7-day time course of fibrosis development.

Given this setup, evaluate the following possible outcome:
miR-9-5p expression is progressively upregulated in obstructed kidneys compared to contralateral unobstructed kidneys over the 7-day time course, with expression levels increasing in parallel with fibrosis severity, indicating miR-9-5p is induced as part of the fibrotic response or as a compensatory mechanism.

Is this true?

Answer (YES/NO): YES